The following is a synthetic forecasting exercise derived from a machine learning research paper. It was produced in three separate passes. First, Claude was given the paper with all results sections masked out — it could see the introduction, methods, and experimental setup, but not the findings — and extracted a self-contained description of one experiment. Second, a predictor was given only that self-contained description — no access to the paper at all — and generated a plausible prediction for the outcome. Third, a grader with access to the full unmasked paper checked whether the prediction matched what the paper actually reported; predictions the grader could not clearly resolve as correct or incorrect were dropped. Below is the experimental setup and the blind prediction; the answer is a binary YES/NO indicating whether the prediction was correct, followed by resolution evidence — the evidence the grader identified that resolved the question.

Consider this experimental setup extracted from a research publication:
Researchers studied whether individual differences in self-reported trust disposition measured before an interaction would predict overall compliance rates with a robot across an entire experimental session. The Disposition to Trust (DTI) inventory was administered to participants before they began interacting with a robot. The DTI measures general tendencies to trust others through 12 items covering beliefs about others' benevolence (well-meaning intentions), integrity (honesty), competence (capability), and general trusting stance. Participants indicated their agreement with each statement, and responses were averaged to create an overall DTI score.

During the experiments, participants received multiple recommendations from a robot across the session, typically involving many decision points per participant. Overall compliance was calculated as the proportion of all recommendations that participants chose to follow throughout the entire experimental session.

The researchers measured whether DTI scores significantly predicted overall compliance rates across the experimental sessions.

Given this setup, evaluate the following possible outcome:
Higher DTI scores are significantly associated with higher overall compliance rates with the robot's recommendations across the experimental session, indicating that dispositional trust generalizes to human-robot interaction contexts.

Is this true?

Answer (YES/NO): NO